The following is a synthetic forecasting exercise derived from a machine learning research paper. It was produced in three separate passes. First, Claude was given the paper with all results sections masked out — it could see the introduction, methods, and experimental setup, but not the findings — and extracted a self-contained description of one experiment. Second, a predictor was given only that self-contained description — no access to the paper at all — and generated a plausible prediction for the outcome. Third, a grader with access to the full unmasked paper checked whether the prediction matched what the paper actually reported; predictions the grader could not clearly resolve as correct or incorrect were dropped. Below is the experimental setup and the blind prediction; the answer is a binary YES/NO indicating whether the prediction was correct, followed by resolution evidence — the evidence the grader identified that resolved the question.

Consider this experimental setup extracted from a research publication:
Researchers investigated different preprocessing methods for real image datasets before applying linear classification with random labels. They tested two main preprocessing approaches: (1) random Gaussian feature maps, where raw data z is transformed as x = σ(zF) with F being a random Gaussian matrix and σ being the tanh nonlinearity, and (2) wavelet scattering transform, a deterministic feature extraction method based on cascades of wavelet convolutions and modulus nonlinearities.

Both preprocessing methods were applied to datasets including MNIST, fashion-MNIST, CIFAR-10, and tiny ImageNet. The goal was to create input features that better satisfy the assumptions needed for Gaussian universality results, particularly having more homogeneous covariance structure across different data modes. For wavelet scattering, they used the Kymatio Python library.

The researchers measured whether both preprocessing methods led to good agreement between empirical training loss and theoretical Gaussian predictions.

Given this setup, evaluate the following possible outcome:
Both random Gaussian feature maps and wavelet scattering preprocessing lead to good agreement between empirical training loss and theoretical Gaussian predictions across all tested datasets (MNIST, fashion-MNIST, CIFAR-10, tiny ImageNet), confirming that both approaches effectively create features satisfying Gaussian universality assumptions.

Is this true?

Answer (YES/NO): NO